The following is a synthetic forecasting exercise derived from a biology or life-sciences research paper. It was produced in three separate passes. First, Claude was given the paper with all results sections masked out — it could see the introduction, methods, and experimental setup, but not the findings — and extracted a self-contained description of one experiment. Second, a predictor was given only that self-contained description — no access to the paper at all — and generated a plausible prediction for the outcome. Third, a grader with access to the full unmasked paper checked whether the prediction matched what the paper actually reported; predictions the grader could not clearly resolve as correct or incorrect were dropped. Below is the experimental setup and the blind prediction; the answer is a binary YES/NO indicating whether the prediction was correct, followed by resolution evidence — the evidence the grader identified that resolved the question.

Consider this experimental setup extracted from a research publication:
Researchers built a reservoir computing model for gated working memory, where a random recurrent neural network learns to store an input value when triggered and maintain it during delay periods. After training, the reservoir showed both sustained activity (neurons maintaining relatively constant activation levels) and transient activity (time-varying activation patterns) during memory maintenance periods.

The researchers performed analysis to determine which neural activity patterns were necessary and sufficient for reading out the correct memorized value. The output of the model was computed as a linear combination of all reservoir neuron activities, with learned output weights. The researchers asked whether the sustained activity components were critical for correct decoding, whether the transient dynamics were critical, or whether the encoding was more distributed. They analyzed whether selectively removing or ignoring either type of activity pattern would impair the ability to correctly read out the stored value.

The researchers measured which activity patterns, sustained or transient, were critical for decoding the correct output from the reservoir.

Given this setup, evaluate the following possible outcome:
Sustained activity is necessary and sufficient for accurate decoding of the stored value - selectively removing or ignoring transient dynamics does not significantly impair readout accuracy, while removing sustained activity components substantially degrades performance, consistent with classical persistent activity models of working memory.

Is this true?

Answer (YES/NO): NO